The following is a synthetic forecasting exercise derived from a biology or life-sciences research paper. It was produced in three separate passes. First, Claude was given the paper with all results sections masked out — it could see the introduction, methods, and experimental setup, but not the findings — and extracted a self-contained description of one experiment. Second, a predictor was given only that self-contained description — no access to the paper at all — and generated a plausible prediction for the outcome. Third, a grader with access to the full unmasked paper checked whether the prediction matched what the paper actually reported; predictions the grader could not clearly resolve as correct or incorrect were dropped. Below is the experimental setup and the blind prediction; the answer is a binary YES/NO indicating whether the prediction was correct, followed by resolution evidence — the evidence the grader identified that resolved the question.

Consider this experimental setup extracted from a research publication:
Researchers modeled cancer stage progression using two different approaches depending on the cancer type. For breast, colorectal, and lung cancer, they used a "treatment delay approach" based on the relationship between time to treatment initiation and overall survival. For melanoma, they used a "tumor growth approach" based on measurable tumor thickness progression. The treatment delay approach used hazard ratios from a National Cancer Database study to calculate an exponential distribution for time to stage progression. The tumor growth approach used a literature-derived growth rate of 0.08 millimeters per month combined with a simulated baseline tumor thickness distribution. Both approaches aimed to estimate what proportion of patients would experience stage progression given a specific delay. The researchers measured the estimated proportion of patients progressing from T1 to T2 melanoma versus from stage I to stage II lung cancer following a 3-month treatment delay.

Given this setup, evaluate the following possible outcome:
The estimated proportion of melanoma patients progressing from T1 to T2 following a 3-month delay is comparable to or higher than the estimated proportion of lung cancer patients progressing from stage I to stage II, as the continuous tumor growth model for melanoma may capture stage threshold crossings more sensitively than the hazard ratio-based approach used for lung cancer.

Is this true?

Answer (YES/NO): YES